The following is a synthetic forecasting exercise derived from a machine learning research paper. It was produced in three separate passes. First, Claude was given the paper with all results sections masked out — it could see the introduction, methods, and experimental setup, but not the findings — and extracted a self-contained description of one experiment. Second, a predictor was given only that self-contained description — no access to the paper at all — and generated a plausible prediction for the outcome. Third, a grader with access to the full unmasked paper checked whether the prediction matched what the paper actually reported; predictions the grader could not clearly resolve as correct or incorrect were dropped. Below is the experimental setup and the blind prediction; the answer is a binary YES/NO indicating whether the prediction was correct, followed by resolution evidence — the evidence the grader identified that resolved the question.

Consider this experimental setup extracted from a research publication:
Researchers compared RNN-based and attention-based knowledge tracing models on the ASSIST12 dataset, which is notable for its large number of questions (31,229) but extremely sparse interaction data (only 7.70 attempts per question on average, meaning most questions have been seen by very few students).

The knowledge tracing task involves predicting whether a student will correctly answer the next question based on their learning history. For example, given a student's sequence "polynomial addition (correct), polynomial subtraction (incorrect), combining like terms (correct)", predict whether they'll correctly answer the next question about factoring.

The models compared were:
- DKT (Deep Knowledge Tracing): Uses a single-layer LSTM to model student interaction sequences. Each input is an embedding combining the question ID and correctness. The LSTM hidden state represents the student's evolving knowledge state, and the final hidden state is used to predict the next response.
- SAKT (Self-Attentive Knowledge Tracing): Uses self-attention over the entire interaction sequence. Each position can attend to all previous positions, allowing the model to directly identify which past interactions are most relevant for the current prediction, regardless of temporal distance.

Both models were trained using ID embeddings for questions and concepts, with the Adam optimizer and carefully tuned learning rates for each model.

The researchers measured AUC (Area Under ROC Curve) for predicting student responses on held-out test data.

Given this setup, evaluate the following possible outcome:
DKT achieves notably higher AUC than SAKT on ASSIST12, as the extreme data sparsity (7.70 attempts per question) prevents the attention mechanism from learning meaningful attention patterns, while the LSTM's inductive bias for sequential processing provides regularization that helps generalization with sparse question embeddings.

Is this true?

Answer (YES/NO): YES